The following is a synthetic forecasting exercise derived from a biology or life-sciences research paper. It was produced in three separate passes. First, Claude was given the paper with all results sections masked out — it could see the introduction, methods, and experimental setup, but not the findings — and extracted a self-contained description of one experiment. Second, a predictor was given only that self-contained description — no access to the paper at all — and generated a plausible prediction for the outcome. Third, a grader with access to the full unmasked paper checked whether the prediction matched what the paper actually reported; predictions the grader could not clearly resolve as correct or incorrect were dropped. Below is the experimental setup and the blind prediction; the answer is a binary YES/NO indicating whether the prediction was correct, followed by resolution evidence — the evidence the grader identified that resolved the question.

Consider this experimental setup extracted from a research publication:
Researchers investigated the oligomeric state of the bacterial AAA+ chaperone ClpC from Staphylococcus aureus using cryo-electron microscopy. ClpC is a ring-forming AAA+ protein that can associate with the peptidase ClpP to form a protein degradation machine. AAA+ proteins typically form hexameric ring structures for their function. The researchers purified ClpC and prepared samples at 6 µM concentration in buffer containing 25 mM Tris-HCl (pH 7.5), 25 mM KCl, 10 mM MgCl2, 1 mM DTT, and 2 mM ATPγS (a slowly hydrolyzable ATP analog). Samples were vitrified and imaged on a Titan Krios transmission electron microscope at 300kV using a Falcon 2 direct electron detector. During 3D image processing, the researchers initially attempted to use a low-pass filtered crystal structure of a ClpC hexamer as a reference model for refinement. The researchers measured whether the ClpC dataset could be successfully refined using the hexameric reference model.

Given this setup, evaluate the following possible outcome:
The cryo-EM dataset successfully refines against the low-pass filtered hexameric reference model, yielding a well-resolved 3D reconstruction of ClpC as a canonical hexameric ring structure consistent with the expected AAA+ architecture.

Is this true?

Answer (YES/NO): NO